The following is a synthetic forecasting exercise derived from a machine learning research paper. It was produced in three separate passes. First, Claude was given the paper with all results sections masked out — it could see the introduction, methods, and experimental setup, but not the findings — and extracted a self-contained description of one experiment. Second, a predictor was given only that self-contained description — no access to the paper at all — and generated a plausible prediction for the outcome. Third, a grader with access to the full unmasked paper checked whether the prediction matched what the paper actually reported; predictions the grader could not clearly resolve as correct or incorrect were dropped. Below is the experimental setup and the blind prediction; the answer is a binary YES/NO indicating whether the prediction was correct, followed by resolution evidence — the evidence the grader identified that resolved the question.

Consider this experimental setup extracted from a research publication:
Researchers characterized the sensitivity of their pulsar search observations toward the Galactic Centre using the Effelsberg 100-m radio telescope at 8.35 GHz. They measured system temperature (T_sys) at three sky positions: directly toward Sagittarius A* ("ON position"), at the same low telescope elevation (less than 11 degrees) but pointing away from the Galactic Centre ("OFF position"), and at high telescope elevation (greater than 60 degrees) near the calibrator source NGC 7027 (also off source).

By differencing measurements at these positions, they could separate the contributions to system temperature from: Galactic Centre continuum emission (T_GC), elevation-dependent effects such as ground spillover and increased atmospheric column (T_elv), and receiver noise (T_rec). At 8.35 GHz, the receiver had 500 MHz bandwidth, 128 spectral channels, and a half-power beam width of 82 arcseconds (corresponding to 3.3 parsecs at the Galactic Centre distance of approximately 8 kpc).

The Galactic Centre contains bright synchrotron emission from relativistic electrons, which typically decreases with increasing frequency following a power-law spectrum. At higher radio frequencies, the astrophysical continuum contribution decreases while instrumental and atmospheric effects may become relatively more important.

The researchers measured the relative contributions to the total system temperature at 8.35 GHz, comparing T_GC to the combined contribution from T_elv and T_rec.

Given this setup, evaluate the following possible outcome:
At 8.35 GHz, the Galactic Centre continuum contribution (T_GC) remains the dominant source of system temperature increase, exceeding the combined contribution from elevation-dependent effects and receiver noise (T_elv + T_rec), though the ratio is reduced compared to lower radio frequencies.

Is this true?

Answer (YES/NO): NO